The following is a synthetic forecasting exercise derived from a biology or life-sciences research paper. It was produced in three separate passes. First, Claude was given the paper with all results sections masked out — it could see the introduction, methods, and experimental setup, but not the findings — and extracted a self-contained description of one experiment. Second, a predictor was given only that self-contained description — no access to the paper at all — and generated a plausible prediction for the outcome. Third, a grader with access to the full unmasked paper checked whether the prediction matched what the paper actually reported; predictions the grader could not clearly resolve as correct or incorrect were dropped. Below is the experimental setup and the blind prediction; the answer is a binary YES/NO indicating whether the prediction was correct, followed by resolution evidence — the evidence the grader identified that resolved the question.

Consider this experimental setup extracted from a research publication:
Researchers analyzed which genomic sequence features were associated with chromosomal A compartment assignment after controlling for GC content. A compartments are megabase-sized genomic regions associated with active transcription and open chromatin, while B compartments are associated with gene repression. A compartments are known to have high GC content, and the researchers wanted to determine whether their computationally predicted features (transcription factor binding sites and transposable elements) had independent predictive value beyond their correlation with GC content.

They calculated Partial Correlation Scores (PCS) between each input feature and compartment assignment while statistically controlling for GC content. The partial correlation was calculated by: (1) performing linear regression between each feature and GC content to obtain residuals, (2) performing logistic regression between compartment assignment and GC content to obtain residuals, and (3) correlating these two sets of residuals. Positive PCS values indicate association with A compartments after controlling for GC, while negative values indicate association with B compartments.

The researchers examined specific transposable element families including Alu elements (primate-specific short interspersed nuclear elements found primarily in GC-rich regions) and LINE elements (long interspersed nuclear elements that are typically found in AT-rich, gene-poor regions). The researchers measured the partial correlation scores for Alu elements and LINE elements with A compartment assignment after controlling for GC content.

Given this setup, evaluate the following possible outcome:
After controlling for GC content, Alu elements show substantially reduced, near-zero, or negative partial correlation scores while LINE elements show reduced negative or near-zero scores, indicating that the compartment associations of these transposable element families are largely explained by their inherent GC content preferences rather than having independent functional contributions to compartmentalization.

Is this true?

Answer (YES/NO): NO